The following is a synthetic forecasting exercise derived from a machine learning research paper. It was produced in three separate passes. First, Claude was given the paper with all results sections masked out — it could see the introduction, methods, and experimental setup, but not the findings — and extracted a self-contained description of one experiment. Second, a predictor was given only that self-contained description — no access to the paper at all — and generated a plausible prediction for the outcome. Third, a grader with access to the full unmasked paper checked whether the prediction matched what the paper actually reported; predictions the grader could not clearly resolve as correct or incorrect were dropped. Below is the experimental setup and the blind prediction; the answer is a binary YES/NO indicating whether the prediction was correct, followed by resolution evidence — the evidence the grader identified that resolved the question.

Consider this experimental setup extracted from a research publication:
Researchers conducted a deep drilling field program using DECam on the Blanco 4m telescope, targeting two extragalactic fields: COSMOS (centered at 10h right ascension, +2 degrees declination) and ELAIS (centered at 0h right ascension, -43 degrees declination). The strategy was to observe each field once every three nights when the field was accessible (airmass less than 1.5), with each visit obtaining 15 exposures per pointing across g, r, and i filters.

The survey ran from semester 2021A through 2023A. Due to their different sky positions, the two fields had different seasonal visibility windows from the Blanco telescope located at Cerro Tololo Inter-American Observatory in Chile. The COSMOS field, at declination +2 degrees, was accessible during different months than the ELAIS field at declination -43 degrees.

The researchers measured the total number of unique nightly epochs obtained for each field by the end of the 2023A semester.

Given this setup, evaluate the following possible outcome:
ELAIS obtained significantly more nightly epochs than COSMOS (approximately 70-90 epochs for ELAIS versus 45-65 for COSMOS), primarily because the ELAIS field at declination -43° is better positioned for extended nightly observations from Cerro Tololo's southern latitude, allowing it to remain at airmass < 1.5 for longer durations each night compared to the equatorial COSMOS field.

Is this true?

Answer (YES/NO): NO